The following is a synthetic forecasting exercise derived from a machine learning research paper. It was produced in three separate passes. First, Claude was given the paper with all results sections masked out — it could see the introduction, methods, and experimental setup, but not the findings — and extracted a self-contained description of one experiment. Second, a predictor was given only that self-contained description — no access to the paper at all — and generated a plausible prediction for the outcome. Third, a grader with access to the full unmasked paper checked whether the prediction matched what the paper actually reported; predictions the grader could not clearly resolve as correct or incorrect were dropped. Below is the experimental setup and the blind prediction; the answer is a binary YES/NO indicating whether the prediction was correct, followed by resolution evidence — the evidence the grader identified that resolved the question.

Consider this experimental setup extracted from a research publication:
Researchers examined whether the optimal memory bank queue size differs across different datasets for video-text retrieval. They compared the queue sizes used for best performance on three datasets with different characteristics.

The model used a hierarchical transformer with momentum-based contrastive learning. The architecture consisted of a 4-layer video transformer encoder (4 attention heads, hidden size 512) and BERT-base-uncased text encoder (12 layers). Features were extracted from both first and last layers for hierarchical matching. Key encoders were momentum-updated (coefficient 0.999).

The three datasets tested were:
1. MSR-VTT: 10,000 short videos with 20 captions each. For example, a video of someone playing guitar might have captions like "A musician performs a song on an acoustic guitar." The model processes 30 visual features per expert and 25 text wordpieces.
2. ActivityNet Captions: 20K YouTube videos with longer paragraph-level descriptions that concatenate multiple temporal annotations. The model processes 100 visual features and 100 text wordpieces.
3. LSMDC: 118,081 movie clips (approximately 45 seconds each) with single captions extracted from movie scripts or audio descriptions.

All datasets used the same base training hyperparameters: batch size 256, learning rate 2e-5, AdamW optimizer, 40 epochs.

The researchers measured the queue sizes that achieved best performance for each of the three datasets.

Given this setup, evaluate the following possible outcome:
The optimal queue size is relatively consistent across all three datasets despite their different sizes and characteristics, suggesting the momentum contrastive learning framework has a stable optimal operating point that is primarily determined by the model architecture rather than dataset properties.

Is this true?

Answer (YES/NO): NO